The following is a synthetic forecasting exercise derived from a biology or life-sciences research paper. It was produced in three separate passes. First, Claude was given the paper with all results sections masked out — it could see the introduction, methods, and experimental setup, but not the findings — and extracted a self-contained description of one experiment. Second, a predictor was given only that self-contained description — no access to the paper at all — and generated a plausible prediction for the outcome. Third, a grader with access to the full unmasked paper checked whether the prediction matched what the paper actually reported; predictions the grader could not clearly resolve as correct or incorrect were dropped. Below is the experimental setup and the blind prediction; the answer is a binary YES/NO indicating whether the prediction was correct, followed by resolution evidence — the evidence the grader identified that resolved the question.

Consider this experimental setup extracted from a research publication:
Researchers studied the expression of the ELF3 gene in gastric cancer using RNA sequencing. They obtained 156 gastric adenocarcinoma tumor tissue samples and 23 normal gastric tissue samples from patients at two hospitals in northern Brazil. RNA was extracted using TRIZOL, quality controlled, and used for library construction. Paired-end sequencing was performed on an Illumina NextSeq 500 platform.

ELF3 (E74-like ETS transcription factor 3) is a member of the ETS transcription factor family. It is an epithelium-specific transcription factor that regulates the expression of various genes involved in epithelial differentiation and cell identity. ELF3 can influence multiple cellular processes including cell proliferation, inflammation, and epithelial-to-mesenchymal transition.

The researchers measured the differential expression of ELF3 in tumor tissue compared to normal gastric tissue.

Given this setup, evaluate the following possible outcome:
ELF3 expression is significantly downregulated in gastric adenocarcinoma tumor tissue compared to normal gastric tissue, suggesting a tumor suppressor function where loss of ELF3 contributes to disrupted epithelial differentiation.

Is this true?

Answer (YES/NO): NO